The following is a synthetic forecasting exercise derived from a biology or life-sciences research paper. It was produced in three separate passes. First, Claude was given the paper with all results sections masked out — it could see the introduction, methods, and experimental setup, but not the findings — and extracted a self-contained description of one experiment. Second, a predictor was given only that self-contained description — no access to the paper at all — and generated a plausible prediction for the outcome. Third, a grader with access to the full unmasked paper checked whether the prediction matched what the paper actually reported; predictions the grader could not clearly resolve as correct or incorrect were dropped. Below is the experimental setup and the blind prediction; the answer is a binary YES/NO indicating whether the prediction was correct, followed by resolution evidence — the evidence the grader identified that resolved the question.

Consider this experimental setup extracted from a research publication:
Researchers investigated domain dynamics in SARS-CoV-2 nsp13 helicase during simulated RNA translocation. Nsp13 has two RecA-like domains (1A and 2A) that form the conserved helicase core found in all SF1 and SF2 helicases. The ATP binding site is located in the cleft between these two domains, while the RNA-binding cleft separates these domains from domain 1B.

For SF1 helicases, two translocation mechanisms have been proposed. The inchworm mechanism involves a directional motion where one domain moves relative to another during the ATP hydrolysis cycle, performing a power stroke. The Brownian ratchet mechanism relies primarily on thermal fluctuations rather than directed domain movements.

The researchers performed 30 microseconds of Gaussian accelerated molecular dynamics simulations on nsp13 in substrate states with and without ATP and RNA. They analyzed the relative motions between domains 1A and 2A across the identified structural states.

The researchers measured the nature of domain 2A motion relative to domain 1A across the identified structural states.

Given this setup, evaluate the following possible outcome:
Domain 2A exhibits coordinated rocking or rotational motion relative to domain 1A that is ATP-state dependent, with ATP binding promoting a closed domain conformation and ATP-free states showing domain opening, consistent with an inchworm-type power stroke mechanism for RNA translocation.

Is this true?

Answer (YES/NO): NO